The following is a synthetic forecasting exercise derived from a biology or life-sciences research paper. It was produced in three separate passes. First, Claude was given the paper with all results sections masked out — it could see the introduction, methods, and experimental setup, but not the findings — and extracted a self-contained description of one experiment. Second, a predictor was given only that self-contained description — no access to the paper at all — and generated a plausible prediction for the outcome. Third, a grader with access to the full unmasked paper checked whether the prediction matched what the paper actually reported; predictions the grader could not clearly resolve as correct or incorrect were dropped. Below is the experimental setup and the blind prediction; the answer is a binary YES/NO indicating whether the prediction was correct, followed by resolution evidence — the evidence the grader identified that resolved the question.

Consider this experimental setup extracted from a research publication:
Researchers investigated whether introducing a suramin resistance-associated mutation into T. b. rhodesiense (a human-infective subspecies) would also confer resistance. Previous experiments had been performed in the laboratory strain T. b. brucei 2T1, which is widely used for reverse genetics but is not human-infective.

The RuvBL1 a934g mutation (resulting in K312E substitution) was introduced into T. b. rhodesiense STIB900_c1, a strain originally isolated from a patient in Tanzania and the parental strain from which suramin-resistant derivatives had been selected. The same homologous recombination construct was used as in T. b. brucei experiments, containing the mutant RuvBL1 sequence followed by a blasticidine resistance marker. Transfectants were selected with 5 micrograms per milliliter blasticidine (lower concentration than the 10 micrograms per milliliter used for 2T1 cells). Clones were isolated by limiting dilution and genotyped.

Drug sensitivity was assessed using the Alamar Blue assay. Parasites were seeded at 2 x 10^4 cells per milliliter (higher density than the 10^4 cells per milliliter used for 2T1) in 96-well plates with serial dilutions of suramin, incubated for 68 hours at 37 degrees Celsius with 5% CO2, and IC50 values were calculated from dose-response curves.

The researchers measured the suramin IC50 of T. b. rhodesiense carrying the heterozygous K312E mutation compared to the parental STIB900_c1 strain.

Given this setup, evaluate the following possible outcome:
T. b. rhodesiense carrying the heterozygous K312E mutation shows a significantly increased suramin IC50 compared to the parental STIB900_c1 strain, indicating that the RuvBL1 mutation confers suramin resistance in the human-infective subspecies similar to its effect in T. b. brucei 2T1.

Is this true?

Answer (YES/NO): NO